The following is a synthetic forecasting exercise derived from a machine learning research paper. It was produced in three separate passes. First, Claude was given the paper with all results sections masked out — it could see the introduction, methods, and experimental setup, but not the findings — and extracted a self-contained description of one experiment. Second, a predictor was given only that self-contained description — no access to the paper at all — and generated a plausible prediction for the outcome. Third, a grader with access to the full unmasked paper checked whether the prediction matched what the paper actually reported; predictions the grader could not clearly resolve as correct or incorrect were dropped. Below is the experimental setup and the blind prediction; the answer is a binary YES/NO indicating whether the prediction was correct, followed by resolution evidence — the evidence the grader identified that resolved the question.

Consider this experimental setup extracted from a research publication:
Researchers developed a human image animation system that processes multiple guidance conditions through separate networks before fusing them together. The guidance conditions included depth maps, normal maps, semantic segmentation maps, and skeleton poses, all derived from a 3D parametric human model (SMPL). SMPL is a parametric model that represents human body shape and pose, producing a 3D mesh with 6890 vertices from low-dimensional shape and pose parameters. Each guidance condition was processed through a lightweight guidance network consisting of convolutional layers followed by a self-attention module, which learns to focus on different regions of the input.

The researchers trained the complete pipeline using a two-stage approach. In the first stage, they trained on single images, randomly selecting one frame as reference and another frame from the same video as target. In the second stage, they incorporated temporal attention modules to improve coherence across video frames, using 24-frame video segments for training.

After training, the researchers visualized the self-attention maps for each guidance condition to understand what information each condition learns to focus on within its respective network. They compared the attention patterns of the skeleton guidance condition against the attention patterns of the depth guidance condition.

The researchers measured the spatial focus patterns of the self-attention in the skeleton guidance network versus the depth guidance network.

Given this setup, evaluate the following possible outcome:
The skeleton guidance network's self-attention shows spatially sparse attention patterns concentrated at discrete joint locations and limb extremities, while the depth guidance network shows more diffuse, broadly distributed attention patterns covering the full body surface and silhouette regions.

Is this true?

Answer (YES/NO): NO